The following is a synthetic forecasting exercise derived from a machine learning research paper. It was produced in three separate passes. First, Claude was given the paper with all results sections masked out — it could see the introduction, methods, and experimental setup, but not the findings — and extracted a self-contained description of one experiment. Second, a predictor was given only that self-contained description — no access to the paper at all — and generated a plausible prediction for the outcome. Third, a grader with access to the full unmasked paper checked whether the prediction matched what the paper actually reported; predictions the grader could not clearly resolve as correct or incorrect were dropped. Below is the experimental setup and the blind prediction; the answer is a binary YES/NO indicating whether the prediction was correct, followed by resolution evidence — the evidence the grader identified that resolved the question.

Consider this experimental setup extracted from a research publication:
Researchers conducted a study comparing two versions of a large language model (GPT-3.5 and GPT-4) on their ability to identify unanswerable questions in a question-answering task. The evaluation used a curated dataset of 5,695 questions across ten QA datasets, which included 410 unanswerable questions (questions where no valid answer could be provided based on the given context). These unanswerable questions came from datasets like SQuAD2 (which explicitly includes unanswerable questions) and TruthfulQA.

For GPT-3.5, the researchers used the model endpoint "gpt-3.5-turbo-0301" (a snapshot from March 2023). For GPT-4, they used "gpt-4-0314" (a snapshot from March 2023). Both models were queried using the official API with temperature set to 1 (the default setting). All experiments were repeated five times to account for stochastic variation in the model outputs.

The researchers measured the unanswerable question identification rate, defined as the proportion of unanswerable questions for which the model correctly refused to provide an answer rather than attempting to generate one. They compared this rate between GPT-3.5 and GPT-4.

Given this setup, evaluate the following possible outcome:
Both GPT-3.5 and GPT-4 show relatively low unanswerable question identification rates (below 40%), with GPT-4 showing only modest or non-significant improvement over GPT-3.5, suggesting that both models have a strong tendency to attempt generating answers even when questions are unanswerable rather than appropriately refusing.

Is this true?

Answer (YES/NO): NO